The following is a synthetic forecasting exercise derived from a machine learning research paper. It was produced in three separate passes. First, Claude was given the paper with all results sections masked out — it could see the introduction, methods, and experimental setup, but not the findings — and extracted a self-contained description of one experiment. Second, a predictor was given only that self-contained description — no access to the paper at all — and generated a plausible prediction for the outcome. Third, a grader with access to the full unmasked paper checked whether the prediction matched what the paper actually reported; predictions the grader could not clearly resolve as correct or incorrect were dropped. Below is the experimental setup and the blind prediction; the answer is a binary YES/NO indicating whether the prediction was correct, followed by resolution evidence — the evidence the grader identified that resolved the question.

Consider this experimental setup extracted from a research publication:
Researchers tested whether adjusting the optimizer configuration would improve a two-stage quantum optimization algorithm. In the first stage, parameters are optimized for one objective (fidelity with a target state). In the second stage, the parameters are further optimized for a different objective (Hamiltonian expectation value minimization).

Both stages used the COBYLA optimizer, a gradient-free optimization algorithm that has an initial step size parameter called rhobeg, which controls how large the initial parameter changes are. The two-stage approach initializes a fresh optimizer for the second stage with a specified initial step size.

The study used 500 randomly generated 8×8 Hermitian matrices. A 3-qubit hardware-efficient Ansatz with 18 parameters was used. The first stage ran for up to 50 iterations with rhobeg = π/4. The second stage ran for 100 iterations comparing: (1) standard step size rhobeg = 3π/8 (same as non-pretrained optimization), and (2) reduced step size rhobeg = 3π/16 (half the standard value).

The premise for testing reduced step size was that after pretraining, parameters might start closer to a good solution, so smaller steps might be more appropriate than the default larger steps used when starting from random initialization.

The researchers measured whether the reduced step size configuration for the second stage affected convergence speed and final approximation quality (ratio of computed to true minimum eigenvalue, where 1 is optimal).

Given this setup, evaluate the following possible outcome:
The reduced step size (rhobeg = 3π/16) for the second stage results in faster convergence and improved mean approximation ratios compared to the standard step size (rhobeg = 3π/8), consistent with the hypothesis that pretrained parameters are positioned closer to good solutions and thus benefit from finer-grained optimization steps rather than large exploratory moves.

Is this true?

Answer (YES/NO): NO